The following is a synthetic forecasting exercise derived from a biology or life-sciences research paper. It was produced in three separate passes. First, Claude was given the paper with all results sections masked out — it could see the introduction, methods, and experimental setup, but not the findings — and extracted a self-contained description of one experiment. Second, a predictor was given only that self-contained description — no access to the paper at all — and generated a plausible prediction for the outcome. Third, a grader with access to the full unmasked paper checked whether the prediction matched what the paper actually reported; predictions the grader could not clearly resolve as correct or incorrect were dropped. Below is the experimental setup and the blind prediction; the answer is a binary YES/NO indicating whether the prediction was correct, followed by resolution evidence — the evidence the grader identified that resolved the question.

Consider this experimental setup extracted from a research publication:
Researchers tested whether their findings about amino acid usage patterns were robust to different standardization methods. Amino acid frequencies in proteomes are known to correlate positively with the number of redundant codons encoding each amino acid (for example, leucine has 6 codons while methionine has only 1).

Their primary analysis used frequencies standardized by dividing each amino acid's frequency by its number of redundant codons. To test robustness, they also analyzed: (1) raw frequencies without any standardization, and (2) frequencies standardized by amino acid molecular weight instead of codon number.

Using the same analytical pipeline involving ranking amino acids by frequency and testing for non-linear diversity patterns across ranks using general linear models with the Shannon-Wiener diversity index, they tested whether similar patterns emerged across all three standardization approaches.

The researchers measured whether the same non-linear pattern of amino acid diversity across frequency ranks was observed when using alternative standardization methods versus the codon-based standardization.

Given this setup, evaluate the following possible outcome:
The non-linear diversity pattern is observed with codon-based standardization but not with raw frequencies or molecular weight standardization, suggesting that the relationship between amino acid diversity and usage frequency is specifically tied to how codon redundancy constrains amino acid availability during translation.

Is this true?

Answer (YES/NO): NO